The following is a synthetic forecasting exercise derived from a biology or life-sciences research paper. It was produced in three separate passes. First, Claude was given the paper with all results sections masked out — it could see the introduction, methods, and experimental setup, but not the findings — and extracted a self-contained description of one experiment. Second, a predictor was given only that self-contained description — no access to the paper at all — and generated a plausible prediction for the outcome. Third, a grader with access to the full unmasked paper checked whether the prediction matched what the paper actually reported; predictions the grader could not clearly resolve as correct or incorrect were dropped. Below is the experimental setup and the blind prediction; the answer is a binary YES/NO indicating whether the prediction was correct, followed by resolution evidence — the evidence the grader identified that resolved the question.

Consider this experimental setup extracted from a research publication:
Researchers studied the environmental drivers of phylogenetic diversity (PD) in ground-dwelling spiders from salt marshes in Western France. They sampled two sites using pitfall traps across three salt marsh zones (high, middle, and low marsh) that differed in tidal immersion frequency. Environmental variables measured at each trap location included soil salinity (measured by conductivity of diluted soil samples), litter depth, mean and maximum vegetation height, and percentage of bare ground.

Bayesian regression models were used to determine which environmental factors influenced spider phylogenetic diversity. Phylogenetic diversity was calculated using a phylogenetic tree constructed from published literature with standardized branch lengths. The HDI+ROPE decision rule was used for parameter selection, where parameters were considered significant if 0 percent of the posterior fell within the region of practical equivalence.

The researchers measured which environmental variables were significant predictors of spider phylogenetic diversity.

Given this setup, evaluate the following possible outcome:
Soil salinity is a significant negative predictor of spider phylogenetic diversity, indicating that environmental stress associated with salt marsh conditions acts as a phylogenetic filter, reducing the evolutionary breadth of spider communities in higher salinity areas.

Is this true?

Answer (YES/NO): NO